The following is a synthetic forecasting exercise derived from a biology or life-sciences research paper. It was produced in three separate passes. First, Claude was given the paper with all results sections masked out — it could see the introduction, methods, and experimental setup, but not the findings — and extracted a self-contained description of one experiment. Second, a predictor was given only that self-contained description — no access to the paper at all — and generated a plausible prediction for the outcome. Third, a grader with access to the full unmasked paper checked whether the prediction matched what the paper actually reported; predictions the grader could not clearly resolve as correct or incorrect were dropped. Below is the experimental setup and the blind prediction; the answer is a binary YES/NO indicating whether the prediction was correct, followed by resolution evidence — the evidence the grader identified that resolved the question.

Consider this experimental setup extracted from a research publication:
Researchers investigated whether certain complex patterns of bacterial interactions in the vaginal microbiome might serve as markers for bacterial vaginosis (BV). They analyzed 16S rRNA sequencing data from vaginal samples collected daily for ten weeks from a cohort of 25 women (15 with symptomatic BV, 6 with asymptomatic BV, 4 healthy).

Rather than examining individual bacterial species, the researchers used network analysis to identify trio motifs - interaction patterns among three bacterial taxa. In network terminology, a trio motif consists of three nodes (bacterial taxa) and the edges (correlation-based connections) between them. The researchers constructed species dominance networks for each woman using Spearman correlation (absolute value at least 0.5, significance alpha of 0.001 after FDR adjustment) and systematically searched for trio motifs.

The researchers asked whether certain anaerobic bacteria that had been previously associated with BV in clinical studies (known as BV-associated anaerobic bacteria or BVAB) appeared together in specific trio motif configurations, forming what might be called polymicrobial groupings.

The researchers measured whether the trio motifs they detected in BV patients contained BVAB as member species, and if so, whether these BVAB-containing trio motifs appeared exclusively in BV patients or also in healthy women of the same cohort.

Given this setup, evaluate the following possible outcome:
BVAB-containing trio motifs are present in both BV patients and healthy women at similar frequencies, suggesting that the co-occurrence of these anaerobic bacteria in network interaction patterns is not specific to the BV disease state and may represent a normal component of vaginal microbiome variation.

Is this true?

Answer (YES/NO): NO